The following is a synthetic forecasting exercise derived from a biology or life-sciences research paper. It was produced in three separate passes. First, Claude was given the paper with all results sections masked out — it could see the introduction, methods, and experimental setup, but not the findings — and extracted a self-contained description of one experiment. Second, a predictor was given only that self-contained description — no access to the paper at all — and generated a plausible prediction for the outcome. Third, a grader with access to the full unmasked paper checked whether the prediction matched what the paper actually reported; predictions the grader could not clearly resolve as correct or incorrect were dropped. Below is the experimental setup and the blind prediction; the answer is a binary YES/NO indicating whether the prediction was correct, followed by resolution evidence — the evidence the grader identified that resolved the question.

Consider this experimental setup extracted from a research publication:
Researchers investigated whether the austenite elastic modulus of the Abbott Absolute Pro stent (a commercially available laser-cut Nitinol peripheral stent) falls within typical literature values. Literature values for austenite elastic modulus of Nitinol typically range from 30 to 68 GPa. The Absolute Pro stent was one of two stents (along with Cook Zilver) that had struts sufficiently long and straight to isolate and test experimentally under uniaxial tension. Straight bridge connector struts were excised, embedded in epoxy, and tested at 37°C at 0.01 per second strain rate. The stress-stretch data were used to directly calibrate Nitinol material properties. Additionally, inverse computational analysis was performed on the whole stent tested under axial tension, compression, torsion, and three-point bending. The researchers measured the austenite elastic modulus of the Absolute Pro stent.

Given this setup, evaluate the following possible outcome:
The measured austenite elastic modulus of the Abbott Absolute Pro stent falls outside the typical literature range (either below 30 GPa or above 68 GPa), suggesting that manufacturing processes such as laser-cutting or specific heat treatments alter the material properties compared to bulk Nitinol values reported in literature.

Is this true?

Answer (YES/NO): YES